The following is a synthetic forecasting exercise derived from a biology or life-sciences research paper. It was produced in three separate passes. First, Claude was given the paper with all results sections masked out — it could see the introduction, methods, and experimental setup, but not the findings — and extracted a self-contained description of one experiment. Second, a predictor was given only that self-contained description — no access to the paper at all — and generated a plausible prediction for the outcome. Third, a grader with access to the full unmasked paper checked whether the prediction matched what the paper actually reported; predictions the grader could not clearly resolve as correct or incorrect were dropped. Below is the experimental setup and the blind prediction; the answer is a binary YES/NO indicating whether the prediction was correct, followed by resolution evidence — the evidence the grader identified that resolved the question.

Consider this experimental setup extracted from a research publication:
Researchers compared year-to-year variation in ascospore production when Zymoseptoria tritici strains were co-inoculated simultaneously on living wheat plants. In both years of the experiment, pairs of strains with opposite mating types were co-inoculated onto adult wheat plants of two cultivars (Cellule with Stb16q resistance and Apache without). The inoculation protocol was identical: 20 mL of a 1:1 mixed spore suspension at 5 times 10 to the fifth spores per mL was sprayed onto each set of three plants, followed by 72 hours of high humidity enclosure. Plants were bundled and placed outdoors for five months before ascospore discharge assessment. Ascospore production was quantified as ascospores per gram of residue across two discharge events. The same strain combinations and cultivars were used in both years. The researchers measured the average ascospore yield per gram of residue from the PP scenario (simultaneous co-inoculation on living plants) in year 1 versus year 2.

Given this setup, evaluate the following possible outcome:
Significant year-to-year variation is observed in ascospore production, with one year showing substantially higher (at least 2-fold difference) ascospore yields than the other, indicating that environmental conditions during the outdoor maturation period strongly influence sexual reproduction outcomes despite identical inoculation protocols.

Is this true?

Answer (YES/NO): YES